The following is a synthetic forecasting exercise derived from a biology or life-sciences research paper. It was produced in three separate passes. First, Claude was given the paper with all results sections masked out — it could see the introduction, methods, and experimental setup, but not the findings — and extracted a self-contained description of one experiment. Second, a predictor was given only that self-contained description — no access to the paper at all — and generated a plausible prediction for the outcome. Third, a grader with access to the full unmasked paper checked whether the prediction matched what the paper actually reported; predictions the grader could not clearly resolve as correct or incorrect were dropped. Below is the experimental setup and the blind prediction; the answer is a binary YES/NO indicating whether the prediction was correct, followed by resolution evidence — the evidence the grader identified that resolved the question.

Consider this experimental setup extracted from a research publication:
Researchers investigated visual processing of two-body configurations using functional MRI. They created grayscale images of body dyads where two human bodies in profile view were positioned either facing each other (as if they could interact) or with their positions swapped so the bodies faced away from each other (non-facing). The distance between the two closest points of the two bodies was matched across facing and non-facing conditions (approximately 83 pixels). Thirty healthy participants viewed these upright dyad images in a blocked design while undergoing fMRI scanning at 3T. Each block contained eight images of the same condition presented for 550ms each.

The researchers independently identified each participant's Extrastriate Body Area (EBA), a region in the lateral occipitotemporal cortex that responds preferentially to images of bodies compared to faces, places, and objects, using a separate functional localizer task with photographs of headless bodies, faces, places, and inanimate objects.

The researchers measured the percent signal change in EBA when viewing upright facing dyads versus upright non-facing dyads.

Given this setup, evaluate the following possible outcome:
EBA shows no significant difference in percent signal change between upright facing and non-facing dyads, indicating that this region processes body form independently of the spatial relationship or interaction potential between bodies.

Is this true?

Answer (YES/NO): NO